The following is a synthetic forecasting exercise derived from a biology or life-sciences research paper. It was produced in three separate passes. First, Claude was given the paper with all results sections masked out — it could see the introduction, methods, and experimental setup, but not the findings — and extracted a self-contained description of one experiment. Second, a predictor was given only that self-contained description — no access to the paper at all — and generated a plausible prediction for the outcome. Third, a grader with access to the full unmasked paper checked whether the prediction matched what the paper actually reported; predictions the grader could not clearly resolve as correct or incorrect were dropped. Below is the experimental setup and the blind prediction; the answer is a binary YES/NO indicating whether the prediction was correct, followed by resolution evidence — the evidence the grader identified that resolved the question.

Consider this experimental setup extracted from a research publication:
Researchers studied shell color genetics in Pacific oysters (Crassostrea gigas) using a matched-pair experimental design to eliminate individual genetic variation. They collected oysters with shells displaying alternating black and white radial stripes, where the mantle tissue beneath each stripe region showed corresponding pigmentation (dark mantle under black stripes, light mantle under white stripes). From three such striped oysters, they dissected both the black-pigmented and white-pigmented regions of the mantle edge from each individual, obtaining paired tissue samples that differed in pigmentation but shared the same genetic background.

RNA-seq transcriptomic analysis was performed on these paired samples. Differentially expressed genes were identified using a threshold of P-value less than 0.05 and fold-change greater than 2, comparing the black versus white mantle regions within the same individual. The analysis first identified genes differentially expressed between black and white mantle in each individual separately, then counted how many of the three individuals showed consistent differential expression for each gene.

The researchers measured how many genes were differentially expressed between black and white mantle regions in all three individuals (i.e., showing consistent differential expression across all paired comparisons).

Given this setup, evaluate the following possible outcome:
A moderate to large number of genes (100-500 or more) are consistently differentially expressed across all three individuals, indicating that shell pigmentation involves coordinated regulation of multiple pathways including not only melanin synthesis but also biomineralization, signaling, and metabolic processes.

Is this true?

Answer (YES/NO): NO